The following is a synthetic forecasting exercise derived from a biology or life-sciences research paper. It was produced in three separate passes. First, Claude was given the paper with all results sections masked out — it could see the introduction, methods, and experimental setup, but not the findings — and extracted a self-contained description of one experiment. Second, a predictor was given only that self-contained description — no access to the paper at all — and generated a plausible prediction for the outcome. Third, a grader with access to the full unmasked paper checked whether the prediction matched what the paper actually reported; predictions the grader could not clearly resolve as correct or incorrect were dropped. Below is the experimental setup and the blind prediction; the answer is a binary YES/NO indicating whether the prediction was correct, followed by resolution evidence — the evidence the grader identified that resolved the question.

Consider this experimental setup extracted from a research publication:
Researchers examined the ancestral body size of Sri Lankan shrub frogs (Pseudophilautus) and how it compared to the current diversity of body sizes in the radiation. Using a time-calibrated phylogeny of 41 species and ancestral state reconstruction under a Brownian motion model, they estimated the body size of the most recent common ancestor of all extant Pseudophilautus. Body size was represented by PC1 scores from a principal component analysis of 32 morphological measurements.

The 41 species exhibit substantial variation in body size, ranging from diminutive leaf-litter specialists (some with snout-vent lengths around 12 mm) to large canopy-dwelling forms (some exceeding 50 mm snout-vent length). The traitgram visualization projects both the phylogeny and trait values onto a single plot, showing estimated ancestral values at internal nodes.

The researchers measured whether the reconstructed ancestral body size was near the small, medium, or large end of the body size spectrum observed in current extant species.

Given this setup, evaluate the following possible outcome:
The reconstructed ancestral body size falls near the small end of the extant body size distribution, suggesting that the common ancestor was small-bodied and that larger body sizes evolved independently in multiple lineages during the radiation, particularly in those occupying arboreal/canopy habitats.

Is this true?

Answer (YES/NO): NO